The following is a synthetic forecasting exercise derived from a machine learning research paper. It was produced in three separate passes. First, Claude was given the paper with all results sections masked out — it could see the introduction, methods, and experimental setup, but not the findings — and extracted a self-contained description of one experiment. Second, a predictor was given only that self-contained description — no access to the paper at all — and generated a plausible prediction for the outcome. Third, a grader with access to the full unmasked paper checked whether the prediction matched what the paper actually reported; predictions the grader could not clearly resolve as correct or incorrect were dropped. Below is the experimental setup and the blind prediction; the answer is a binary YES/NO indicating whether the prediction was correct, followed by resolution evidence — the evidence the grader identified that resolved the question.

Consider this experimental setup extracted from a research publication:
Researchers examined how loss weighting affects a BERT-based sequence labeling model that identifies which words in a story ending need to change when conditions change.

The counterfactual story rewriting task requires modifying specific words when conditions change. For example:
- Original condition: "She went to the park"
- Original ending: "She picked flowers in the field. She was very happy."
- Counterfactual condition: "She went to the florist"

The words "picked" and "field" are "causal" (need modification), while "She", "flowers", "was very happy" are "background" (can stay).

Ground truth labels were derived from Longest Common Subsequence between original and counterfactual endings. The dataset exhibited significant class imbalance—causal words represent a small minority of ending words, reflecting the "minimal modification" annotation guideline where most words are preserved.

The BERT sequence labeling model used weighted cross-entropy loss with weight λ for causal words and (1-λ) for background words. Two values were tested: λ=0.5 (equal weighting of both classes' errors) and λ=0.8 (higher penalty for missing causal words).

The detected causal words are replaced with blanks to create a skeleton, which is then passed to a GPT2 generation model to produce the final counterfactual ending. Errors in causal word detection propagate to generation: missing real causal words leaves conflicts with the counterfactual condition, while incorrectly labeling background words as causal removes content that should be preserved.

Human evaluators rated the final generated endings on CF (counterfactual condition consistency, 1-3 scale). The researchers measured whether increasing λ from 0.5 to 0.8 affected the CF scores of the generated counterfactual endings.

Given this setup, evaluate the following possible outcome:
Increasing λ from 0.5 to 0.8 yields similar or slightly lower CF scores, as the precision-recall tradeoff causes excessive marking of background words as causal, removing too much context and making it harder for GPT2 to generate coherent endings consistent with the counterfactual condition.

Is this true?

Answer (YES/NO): NO